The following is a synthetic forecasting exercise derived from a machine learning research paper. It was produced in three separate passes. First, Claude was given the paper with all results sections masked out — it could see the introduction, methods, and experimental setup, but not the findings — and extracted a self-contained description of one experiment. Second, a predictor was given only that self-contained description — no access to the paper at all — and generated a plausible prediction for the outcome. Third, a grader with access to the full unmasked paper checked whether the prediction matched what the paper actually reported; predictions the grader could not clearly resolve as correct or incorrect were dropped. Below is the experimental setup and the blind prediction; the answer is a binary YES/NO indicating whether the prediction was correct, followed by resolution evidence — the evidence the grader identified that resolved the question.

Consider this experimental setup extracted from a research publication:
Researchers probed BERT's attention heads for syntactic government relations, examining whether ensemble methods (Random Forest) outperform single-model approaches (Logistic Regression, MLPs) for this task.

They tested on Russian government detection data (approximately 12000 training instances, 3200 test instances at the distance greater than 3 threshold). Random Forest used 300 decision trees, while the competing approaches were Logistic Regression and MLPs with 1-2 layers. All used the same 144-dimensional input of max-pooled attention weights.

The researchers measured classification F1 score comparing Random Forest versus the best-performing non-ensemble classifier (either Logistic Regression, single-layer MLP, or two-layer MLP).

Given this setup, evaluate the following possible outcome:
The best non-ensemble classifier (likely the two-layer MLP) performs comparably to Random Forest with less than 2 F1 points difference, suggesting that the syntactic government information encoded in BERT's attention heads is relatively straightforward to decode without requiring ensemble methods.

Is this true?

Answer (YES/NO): NO